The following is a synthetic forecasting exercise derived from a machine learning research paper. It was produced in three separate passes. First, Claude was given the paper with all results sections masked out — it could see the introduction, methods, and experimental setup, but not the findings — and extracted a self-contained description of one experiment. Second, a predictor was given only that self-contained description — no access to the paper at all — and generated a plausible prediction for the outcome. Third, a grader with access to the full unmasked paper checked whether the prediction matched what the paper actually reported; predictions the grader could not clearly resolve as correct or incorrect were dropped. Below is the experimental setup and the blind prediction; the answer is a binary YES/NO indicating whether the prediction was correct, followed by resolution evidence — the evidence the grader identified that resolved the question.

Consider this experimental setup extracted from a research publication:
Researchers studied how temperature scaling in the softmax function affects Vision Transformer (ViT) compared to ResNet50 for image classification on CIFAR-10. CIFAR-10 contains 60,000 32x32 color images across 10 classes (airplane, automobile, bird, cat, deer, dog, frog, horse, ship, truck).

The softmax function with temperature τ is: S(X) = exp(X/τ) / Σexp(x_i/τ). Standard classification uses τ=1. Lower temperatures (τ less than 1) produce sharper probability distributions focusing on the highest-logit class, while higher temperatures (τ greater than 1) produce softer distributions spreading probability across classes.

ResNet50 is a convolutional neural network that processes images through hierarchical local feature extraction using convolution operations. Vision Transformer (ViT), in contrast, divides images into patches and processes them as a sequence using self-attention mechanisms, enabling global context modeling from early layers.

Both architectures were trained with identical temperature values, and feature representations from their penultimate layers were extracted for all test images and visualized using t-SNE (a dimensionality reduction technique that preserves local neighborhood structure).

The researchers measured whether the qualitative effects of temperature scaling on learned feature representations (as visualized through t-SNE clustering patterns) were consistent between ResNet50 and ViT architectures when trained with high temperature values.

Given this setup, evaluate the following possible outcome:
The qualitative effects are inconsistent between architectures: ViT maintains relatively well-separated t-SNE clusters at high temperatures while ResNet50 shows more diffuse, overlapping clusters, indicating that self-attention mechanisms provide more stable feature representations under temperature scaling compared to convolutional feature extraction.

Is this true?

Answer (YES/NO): NO